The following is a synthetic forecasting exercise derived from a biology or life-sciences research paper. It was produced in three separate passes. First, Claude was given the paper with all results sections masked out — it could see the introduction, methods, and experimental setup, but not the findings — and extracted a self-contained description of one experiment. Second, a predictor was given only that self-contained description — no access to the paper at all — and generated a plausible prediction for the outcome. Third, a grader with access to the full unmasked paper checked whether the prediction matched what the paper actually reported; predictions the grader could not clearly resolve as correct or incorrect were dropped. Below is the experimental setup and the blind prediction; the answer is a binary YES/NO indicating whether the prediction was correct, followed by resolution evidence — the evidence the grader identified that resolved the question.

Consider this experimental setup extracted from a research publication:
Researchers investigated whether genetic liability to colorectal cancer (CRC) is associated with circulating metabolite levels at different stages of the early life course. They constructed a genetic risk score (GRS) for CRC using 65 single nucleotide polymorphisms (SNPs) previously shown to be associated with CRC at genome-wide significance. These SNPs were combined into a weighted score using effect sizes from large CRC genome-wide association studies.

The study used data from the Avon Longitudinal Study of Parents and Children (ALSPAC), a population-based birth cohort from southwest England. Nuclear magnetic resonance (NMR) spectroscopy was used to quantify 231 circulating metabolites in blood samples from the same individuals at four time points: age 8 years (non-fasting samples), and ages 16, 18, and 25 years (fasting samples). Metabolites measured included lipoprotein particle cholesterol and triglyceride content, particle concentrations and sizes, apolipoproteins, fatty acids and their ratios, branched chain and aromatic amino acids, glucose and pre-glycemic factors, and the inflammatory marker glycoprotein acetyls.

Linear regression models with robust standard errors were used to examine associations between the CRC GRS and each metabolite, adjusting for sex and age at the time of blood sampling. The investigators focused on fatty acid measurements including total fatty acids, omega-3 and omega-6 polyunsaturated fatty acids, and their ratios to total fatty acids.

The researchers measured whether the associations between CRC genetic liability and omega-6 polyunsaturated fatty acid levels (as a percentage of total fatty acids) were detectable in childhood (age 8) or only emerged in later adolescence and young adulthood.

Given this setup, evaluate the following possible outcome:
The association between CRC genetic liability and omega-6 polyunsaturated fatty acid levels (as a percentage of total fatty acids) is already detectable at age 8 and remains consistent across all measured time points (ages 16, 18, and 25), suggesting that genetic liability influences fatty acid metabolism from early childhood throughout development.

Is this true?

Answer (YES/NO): NO